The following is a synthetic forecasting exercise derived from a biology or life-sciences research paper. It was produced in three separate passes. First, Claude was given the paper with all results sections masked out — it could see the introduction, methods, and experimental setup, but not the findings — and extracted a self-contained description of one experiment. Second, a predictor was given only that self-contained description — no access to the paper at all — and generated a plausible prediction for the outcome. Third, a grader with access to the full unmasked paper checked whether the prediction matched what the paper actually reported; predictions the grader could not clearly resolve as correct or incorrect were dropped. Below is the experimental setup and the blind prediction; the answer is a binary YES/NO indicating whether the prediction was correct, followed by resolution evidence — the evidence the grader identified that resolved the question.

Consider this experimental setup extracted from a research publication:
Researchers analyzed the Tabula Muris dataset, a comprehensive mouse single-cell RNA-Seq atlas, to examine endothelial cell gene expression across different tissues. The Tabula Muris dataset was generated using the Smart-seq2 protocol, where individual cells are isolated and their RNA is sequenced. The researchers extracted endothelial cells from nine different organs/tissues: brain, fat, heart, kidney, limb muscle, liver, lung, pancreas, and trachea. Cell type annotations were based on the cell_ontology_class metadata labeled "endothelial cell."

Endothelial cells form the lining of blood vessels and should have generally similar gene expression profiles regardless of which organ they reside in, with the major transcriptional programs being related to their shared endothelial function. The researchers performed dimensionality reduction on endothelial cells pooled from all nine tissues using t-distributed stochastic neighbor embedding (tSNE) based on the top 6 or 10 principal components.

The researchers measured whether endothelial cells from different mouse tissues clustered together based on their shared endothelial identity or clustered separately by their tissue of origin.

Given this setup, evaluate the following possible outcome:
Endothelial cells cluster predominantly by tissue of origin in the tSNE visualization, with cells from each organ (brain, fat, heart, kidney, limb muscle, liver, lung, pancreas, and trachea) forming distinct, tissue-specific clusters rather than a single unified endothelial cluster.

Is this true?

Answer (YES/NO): NO